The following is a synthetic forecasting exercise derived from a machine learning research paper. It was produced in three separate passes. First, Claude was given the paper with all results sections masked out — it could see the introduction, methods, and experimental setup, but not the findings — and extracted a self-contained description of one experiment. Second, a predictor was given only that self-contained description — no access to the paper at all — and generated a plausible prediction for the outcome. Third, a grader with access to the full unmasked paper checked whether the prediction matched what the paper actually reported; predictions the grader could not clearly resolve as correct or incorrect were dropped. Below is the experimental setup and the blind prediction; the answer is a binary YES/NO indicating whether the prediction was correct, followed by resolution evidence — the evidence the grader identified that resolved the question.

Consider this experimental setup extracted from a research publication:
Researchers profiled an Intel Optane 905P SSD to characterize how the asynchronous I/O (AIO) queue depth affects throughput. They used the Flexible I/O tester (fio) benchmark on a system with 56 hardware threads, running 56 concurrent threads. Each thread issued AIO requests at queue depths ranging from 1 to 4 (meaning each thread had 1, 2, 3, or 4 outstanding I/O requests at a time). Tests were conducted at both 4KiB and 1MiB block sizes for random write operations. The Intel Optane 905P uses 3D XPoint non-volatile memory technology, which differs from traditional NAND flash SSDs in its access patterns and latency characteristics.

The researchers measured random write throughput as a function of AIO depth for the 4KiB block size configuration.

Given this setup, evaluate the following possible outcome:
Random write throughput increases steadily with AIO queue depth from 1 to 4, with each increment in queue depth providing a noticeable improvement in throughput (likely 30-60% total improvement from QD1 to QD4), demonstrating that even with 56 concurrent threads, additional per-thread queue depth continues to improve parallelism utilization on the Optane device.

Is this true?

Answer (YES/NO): NO